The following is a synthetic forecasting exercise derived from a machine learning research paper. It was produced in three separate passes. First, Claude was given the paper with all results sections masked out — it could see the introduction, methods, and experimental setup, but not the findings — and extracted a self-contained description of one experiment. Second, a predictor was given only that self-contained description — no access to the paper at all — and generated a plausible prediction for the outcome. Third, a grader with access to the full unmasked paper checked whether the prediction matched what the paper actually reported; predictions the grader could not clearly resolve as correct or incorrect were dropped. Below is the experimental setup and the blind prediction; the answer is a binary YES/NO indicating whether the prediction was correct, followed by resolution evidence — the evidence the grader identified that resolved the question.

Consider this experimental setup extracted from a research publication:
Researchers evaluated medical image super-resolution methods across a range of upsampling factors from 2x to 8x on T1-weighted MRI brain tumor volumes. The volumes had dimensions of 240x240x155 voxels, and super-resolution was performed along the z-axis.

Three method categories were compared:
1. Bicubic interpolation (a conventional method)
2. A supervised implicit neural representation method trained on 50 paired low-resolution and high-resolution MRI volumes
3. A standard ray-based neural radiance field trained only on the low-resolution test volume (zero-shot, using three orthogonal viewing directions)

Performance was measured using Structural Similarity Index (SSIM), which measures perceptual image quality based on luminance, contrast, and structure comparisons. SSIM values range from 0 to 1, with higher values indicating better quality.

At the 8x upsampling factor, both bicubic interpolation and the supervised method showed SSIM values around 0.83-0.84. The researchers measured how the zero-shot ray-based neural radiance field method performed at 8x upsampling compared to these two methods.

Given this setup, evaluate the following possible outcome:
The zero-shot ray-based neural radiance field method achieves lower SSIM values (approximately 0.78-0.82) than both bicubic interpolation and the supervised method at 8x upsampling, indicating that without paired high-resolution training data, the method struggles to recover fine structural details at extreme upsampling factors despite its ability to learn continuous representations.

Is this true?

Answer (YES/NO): NO